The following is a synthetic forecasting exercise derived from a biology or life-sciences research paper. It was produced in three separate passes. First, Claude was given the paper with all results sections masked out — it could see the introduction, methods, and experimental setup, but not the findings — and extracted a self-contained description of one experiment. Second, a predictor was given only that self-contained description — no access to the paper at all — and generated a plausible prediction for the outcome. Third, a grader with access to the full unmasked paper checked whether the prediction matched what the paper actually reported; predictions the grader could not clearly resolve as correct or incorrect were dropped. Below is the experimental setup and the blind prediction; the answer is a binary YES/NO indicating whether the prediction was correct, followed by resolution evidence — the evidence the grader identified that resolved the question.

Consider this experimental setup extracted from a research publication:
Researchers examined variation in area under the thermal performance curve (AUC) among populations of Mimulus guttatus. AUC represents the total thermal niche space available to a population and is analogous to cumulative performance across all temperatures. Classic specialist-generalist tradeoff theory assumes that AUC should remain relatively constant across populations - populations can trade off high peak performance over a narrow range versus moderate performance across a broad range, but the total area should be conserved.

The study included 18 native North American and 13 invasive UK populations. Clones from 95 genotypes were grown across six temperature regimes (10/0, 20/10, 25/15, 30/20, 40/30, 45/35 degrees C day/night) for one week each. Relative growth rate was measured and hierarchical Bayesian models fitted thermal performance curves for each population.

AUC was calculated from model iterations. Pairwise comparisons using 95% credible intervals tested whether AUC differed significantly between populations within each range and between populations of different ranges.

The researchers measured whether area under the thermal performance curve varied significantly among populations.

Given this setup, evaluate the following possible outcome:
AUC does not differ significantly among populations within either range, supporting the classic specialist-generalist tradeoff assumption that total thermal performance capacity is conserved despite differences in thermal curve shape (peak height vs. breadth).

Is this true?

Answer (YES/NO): NO